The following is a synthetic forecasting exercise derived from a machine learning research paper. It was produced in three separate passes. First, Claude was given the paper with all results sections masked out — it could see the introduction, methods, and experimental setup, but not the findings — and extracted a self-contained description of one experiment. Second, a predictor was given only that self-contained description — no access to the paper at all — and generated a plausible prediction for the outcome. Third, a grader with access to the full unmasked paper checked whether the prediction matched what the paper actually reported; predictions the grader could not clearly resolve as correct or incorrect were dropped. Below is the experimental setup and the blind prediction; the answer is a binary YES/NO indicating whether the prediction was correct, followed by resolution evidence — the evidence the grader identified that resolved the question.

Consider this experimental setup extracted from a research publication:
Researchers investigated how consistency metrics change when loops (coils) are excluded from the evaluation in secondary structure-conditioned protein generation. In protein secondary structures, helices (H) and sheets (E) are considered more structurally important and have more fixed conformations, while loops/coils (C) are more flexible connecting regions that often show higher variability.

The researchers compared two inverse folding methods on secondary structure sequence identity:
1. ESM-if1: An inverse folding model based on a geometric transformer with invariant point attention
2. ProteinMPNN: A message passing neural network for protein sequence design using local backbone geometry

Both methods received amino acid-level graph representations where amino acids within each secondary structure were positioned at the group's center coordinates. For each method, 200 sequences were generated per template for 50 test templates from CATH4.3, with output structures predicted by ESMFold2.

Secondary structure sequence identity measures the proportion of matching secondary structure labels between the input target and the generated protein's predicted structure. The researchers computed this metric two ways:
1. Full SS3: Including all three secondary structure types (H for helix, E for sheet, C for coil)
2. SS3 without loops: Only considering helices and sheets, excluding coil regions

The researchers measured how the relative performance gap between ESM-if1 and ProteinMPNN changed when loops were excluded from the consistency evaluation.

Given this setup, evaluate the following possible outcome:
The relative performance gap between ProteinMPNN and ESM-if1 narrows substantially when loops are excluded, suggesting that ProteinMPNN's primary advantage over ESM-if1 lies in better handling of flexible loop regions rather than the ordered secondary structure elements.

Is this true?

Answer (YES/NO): NO